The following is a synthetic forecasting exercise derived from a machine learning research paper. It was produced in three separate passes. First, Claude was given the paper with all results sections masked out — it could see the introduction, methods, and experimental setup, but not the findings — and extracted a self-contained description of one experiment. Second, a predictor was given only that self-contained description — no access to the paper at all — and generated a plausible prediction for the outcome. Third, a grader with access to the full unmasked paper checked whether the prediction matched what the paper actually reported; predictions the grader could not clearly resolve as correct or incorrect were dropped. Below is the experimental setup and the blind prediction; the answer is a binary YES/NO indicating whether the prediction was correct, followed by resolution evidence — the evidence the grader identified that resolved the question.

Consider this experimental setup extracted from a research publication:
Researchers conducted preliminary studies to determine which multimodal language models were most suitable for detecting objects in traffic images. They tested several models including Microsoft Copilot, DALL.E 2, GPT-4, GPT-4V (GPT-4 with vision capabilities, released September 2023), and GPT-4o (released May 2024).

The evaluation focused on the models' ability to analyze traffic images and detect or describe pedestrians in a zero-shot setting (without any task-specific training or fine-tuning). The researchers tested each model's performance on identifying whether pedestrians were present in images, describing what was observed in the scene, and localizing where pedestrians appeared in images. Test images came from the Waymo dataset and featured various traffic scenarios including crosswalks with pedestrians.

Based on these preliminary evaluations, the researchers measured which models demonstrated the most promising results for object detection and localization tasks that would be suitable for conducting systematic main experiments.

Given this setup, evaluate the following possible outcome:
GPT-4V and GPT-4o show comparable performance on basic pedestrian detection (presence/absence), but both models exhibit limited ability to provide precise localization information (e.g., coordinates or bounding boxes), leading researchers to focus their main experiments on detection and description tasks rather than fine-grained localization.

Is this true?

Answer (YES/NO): NO